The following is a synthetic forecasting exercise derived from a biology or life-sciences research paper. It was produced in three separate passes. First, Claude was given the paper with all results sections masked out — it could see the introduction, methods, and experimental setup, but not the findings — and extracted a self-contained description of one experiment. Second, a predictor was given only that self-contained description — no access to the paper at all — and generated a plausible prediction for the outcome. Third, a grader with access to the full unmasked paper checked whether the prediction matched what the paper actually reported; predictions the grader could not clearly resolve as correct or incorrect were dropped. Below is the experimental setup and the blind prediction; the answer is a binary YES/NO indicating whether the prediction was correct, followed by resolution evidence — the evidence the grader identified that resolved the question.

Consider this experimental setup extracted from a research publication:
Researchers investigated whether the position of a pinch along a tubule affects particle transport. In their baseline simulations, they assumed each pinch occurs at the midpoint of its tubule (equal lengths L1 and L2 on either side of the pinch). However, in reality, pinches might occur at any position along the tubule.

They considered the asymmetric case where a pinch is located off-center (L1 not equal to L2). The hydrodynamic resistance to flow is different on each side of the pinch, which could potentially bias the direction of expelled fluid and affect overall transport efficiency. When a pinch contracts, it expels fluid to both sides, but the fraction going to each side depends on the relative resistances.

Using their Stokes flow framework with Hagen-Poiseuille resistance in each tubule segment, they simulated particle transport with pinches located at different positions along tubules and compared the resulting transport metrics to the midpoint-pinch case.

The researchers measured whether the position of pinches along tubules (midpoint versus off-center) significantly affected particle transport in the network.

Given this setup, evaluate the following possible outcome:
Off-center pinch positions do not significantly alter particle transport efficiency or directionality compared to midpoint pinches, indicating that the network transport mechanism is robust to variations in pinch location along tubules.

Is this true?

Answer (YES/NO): YES